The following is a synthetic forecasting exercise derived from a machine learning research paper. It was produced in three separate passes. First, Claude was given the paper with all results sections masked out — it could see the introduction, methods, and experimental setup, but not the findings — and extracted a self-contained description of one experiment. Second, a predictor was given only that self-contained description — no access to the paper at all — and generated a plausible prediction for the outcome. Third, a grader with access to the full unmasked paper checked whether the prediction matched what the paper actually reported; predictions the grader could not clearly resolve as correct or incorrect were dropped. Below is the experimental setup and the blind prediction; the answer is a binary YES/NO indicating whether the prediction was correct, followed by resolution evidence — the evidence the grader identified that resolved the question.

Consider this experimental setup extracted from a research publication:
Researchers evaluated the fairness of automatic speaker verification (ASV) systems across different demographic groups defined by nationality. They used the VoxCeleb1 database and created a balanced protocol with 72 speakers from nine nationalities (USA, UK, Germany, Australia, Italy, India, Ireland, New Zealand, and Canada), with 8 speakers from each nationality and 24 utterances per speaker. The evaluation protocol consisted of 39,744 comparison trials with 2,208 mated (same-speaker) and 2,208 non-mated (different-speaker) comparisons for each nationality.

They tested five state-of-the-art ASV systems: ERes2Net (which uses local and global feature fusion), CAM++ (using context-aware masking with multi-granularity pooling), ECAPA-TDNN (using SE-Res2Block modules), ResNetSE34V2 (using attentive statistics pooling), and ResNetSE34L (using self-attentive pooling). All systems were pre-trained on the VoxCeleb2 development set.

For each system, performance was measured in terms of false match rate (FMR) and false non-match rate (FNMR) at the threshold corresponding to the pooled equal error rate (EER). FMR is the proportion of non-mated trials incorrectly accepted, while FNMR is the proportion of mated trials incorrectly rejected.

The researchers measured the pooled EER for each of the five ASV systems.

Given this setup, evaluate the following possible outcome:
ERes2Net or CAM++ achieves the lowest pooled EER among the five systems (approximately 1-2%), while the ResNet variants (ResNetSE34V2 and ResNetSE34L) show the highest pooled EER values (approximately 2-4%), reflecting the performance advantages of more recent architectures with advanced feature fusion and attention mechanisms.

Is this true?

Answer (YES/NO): YES